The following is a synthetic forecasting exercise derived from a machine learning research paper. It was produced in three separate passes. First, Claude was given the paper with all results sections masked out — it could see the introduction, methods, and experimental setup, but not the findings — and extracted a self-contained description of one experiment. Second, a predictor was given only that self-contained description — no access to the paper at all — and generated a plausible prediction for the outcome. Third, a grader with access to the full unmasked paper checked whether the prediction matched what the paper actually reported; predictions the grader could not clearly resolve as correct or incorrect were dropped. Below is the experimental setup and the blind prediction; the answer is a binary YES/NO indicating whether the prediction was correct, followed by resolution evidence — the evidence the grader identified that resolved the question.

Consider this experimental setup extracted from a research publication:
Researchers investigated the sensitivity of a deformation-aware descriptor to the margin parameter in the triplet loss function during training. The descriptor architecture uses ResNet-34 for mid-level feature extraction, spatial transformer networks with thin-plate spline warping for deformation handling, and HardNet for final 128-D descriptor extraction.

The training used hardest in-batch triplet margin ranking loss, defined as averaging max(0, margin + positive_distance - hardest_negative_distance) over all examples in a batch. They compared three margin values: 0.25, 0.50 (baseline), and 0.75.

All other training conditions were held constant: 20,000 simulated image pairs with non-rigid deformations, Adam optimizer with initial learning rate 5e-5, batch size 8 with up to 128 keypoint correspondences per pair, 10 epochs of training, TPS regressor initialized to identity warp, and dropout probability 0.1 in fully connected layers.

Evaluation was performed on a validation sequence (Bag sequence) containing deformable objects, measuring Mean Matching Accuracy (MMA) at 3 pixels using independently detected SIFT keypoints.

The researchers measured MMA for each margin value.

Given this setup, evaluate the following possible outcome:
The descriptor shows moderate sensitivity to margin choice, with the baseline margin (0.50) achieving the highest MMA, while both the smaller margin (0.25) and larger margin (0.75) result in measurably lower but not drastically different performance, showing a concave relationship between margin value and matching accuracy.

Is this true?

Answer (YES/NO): NO